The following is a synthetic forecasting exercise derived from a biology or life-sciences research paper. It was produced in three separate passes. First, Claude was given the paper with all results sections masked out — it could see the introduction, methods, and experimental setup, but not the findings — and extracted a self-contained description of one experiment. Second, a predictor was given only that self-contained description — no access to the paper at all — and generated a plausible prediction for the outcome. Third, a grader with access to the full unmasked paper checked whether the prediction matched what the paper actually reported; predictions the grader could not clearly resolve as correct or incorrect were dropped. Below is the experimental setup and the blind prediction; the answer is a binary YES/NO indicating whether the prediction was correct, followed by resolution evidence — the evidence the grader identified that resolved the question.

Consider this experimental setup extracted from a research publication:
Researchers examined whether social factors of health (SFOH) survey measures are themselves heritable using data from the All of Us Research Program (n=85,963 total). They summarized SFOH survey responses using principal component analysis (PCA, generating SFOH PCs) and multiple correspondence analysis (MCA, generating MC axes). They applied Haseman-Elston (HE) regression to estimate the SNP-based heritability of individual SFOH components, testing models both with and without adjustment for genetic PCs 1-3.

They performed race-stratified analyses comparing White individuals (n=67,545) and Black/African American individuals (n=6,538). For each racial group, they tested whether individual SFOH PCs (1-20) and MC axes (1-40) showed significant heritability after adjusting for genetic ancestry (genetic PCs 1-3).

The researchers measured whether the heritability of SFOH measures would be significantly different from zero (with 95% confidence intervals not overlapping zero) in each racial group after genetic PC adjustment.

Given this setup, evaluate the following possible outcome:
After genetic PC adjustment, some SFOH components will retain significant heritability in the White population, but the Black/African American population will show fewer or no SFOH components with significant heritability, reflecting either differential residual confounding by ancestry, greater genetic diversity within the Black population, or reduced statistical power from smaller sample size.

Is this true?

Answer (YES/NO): YES